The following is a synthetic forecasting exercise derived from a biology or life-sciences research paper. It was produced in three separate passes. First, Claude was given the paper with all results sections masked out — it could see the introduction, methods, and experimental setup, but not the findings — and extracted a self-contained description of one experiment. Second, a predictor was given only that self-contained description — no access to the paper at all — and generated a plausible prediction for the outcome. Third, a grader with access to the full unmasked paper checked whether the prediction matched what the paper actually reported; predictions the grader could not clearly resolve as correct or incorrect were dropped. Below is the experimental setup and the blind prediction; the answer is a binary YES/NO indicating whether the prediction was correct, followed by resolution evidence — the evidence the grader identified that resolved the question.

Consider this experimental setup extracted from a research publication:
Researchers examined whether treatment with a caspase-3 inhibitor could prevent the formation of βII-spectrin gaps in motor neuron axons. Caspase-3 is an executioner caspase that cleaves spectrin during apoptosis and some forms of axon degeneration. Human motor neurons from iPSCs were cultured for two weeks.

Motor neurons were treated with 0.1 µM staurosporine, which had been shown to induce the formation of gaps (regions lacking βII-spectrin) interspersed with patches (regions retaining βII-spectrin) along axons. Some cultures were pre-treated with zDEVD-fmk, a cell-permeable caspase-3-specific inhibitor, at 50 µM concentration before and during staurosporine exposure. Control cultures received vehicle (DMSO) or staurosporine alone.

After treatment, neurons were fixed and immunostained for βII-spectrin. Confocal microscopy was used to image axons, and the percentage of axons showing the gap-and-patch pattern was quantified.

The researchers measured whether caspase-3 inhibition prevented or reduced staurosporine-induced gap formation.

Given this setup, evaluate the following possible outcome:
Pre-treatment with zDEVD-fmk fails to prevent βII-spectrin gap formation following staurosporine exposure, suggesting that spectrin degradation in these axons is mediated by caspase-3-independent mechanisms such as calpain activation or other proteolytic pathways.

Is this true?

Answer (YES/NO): NO